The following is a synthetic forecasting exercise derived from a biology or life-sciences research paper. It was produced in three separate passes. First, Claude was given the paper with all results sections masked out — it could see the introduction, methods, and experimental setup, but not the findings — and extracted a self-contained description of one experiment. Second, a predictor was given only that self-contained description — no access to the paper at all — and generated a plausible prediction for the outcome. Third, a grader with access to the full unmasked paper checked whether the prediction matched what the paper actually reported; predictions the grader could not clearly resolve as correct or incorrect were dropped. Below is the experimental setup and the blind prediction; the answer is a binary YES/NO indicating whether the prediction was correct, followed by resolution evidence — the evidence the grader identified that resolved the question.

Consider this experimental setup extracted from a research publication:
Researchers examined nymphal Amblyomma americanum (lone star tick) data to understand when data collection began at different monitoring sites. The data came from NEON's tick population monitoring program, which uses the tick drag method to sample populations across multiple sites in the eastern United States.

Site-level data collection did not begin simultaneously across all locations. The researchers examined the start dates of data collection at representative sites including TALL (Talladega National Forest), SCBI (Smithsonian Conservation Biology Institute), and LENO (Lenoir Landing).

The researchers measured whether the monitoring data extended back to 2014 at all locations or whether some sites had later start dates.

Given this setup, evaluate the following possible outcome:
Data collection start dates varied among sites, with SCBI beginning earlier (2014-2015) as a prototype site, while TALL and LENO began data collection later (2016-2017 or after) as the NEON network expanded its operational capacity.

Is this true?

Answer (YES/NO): NO